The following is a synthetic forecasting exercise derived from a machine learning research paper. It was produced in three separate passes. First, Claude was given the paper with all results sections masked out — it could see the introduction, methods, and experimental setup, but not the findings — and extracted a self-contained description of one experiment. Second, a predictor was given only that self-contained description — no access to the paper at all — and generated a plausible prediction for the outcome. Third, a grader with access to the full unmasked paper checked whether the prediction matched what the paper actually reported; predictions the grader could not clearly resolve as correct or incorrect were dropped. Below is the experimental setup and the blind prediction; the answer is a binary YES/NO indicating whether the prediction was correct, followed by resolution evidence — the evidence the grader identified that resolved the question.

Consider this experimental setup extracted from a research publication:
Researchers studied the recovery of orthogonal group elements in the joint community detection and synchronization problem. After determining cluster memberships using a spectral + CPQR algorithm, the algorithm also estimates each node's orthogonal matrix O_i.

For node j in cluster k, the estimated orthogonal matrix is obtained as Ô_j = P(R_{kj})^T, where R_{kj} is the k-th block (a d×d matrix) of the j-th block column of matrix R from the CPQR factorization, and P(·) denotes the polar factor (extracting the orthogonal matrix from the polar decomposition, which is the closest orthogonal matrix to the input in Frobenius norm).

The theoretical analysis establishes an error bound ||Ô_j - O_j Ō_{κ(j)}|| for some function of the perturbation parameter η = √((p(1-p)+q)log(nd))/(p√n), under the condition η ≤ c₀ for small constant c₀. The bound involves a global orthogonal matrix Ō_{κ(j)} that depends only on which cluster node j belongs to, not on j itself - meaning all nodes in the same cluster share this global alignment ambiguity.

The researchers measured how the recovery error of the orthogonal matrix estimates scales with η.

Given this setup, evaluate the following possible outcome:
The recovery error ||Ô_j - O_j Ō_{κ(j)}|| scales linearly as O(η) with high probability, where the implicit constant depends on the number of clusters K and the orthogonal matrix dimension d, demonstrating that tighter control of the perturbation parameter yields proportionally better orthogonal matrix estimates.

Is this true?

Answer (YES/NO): YES